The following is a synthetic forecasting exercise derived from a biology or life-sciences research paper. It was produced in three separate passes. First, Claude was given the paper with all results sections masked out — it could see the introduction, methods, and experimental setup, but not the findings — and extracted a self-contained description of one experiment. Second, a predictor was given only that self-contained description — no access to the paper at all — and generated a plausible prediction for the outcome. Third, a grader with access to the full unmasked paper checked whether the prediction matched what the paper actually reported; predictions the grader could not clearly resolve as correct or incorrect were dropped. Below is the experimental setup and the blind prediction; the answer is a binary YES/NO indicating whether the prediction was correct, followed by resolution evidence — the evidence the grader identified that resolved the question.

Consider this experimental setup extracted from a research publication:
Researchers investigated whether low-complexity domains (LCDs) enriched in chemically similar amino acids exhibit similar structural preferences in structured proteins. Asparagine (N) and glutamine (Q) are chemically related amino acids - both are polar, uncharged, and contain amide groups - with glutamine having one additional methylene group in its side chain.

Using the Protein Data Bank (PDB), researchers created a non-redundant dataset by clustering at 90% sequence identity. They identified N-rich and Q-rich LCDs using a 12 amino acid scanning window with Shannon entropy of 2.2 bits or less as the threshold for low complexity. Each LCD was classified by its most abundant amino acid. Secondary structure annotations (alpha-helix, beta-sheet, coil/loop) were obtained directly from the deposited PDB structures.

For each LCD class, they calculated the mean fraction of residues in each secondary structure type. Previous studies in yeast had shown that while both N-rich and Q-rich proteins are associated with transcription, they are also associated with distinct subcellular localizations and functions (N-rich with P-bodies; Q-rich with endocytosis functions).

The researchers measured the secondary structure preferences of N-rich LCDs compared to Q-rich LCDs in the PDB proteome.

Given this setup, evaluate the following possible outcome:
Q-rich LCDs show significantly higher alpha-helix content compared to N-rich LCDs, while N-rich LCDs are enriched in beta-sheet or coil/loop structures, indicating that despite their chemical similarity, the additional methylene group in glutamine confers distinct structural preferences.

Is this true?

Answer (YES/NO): YES